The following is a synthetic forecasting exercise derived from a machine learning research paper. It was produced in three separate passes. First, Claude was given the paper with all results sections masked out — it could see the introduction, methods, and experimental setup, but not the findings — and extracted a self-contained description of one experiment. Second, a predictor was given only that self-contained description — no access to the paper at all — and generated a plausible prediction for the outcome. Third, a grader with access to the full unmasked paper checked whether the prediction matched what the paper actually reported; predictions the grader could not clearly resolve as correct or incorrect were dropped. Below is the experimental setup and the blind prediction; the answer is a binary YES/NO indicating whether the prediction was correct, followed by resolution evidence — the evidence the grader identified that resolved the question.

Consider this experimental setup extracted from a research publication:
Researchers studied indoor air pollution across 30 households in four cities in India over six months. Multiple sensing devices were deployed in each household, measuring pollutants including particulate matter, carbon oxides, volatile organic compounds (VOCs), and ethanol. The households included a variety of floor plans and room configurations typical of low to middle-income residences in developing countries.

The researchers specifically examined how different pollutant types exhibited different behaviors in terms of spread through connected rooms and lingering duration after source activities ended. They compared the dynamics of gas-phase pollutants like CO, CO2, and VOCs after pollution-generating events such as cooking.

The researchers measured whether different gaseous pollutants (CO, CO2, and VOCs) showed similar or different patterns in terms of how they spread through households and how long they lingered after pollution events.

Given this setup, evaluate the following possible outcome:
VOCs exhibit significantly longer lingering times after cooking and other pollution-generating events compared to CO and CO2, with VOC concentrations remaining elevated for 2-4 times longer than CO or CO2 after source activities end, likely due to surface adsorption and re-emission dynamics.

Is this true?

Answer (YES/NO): NO